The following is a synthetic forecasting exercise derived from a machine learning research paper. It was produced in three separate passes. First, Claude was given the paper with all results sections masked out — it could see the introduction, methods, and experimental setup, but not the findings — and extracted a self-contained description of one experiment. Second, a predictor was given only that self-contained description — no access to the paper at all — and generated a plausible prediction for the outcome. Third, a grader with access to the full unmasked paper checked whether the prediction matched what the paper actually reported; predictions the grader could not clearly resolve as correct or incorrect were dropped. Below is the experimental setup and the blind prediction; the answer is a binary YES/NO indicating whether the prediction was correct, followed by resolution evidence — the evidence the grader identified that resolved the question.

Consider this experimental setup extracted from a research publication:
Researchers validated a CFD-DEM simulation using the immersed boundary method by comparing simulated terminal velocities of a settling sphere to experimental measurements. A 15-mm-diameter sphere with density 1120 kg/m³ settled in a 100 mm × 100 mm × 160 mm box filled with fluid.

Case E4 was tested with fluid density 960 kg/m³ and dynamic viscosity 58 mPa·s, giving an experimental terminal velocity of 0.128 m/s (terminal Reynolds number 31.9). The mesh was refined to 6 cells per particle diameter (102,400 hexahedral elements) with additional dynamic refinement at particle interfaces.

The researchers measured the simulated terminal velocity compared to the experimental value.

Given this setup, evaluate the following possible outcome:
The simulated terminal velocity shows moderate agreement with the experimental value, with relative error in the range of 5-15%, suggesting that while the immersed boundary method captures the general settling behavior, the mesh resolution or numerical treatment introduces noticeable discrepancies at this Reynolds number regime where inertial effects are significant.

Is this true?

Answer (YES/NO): NO